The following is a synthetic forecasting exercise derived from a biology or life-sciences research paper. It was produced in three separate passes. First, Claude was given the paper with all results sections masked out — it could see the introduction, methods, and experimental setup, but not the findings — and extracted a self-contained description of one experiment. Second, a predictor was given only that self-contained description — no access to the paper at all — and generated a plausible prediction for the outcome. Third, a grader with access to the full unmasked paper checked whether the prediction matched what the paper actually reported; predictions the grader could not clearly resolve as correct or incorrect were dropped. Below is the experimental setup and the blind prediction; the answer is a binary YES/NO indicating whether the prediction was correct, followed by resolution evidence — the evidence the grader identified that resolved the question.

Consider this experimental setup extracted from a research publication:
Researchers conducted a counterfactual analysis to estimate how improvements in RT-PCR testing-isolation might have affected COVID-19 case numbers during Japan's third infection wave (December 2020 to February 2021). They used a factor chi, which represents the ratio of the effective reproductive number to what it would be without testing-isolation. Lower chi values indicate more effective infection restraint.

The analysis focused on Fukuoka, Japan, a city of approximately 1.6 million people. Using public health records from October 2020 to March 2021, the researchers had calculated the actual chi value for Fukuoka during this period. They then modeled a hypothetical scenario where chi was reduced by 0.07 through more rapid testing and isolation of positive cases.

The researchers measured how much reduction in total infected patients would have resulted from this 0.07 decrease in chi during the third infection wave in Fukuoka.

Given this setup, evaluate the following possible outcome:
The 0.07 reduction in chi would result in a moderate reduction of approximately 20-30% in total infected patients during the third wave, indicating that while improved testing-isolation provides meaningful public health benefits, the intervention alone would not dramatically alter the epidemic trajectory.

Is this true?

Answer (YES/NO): NO